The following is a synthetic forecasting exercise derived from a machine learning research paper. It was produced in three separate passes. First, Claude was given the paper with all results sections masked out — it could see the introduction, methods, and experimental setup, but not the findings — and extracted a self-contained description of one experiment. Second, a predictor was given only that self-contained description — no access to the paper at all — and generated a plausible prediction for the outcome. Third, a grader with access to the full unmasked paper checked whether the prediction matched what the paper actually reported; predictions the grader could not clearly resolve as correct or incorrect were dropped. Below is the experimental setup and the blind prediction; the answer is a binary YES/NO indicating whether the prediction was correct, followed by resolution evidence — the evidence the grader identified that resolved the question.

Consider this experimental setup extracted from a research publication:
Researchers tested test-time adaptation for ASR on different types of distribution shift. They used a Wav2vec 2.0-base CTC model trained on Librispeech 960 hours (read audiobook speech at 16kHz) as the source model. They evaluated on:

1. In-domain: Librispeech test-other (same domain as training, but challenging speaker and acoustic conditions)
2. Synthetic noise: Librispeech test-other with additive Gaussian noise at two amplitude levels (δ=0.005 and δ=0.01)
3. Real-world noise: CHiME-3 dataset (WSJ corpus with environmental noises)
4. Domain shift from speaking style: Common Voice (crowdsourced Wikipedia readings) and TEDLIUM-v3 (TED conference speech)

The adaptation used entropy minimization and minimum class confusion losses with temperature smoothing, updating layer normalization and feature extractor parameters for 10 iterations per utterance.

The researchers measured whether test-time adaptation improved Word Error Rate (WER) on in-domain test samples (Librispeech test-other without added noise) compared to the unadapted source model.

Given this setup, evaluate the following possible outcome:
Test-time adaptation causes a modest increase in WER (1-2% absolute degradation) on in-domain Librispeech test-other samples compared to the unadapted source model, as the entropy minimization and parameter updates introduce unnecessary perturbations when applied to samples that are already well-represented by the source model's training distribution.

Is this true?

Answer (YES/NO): NO